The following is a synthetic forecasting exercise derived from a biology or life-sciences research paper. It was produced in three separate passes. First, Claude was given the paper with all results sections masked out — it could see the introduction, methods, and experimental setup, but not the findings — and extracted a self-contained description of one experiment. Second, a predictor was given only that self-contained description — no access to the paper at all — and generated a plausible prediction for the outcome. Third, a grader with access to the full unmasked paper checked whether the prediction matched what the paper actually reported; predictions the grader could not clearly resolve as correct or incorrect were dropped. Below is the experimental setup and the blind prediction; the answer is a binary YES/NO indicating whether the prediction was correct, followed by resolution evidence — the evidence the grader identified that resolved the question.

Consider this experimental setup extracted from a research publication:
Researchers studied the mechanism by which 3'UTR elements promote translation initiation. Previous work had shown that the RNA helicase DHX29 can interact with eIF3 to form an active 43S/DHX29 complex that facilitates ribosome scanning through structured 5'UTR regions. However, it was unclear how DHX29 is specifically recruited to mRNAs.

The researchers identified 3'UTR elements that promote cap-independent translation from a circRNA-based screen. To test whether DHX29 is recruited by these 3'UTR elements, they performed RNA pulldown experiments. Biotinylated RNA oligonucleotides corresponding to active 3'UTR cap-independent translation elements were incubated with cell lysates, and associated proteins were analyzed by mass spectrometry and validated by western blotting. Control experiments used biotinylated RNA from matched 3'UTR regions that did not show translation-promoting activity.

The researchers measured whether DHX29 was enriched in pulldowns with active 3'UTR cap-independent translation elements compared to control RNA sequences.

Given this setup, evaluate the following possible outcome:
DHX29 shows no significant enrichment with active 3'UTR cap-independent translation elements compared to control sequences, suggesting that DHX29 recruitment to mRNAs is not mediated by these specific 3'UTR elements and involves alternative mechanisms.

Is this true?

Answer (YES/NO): NO